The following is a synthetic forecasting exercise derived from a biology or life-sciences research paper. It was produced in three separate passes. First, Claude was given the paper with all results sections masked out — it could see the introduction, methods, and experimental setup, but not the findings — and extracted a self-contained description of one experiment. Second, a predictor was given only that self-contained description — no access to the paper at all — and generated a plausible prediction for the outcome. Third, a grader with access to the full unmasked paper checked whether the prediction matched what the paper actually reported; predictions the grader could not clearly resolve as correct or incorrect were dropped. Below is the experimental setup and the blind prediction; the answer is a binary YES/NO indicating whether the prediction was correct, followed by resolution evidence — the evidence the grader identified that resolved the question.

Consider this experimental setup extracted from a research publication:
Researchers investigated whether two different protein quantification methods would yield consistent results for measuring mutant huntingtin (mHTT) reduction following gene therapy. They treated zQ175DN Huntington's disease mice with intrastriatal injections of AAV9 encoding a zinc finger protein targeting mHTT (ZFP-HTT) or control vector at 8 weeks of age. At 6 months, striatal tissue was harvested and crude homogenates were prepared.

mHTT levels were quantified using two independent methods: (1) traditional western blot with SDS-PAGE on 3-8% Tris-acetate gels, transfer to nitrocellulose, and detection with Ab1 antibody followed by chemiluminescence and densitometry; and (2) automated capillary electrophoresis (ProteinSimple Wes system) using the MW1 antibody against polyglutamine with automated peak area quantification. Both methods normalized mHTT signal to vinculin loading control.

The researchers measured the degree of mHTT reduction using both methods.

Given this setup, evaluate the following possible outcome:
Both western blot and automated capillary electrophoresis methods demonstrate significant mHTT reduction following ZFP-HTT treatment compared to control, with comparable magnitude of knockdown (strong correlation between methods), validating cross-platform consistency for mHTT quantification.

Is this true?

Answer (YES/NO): YES